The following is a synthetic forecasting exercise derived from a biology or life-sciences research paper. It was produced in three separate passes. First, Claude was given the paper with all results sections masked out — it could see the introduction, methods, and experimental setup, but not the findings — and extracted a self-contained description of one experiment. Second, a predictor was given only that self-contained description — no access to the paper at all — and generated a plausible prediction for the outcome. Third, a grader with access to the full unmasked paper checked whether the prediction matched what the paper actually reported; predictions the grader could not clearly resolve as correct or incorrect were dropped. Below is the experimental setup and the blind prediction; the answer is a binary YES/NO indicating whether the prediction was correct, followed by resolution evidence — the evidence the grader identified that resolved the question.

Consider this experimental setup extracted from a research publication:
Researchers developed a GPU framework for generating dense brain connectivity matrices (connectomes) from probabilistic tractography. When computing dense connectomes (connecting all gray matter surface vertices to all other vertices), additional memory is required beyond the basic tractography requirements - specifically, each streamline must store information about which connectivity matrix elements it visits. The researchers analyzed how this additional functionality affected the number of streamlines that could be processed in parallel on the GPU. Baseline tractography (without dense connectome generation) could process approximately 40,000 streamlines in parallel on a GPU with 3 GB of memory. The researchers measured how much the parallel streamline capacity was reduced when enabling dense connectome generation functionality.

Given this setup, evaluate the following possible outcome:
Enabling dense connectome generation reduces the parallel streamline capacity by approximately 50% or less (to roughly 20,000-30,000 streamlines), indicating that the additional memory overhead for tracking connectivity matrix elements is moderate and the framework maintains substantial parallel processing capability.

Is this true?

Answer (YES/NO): NO